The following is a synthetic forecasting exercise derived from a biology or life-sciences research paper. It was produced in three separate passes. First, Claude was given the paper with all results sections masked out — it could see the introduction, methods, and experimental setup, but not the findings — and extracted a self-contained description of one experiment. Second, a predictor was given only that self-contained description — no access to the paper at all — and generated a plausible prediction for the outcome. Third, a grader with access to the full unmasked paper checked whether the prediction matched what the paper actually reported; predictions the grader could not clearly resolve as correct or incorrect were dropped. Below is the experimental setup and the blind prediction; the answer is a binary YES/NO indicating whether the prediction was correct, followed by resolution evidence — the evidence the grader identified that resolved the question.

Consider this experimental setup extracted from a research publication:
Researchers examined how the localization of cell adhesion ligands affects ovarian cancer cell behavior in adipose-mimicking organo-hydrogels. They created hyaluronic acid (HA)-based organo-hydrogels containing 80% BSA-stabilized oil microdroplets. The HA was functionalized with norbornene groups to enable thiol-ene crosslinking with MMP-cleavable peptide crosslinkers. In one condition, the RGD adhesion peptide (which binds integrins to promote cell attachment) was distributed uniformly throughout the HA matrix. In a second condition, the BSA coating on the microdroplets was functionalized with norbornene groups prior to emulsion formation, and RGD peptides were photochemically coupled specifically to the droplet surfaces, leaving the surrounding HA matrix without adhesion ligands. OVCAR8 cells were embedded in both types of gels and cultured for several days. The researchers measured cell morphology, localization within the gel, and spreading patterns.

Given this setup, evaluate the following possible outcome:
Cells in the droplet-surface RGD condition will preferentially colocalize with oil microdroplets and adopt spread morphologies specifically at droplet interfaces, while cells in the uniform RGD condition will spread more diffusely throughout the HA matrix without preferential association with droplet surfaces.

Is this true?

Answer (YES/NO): NO